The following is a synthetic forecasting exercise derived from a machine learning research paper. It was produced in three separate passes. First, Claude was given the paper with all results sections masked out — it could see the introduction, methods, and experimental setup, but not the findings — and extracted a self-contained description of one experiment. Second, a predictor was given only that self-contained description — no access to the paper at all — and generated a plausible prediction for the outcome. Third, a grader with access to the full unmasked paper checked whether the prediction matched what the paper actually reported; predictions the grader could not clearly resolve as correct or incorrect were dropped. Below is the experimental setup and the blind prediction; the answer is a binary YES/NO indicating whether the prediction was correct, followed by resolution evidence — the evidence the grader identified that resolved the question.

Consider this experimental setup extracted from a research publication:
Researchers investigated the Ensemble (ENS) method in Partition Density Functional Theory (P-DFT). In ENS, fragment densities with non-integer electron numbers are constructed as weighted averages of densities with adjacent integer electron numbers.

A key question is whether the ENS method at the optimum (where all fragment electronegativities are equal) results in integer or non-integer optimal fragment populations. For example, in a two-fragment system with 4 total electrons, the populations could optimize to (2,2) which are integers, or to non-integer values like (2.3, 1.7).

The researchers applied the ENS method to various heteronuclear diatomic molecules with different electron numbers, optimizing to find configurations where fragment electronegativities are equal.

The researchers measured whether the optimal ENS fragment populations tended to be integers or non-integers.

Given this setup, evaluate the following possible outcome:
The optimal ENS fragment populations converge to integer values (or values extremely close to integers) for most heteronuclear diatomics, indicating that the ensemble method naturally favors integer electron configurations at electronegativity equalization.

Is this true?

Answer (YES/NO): NO